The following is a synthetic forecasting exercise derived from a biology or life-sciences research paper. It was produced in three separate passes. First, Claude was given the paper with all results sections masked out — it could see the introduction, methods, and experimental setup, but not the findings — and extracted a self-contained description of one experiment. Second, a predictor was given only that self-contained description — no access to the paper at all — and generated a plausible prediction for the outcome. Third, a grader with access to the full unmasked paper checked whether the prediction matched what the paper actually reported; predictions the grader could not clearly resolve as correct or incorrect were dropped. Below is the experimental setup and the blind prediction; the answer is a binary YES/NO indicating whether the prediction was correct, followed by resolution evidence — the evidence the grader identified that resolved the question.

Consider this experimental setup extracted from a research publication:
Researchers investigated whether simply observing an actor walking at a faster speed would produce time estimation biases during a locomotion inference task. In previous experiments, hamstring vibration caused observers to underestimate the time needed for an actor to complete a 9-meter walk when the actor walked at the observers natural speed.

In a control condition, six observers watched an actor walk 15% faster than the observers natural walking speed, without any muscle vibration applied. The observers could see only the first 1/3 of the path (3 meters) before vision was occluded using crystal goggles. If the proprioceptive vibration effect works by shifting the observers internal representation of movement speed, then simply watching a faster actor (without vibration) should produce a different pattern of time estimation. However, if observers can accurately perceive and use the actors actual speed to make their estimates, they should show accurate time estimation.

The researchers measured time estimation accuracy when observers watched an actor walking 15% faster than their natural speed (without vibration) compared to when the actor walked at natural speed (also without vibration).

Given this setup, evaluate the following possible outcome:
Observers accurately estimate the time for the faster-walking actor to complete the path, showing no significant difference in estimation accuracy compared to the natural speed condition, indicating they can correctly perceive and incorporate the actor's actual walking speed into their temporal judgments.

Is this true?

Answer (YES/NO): YES